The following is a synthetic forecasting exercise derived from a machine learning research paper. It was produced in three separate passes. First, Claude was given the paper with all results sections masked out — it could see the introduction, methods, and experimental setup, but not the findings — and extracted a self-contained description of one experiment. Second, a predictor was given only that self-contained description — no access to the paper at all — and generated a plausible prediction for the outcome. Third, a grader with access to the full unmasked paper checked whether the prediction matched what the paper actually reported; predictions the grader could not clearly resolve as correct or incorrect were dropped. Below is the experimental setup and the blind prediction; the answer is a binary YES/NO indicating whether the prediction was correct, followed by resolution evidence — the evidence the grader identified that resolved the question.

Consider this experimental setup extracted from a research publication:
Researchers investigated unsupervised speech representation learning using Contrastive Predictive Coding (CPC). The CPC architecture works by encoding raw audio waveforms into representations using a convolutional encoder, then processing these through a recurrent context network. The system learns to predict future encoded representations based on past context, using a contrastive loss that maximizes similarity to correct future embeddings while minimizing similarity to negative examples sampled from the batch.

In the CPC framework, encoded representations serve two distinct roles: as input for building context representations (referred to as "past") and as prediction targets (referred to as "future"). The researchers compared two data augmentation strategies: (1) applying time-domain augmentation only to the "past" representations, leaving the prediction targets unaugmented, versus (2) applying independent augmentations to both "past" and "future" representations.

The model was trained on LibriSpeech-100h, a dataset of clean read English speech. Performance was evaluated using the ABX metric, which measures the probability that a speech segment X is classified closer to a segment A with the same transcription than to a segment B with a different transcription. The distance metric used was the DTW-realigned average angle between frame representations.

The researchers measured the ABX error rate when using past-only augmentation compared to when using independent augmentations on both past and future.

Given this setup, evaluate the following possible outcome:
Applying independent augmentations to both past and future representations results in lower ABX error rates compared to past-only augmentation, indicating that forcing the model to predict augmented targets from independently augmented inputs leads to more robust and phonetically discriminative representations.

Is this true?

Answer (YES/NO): NO